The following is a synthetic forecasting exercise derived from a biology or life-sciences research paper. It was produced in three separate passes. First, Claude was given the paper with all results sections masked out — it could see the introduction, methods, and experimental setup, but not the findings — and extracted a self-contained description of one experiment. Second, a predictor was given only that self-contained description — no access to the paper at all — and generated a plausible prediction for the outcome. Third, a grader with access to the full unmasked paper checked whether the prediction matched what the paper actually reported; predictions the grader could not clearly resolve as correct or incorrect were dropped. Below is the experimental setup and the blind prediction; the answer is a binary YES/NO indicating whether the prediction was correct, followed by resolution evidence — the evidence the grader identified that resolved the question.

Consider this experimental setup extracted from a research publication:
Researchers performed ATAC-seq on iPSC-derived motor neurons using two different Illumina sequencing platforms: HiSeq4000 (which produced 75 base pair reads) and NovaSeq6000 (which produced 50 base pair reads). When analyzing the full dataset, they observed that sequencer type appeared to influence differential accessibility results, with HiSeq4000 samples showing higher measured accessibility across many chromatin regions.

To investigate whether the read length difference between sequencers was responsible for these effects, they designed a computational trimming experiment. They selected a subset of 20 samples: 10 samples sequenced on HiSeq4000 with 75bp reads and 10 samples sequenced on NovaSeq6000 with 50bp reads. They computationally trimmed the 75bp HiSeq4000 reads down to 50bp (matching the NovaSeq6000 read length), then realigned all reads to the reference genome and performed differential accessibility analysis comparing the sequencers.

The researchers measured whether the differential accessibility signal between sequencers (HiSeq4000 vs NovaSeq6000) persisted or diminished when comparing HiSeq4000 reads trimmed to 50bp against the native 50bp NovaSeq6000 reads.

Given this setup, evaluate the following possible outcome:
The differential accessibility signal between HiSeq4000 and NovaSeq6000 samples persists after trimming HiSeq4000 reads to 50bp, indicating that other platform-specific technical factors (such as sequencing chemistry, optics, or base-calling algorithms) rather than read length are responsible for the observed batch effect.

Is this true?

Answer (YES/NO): NO